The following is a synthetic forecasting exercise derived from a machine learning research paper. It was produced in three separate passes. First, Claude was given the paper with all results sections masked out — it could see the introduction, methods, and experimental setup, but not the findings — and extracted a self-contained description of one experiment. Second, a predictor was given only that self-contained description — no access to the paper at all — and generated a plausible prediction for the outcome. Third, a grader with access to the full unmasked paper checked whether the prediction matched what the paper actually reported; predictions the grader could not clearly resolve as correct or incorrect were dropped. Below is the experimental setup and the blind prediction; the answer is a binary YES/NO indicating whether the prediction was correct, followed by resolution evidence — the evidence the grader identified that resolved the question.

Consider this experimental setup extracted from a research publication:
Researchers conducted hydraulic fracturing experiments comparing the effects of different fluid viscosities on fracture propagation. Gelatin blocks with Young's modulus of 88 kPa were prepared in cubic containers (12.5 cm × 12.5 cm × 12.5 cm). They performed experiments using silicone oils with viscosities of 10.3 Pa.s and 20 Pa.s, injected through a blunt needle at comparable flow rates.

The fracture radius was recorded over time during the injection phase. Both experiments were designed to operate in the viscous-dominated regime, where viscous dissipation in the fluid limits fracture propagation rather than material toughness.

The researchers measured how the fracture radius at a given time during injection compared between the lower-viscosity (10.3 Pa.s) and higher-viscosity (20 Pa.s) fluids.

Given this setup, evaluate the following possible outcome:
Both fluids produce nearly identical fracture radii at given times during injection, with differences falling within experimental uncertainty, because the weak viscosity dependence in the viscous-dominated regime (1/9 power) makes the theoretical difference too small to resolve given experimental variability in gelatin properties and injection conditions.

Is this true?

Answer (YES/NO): NO